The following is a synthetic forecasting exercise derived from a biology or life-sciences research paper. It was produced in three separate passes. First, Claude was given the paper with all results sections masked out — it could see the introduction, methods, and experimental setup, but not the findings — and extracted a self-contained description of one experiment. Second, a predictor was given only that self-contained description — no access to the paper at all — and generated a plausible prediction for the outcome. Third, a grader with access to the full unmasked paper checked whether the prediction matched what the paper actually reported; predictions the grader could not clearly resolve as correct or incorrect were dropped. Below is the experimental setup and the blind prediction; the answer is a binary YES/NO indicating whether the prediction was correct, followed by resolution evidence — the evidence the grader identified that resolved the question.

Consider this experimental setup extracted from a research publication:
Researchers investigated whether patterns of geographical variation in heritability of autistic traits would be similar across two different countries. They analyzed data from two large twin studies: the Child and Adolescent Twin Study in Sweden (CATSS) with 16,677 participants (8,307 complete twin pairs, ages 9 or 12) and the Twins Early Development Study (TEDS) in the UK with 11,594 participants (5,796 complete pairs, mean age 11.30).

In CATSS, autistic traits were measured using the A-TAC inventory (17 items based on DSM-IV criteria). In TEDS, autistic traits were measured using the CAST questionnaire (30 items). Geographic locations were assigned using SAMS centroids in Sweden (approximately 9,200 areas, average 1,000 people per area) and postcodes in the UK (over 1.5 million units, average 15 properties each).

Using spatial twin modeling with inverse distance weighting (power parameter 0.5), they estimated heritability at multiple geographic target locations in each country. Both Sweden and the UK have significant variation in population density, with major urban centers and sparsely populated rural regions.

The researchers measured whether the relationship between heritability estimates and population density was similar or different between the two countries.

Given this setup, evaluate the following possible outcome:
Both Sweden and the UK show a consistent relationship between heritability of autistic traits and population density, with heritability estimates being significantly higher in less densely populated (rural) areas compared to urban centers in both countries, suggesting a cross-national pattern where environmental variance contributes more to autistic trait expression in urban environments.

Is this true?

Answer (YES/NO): NO